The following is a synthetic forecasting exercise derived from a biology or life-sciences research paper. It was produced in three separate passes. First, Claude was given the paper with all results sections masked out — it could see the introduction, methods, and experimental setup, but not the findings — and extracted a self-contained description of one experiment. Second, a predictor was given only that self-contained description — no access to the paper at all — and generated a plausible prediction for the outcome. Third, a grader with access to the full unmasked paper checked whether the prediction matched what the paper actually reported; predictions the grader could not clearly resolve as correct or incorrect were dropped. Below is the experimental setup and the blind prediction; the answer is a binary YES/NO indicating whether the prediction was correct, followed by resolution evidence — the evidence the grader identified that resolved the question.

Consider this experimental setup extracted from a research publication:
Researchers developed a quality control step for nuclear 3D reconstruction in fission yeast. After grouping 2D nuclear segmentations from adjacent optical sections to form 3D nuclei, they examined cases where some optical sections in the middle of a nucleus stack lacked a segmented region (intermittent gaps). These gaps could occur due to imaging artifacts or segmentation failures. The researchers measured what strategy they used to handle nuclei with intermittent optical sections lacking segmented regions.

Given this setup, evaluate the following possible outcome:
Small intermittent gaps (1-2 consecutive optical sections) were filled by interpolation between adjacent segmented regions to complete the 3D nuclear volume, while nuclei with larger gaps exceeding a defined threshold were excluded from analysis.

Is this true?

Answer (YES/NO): NO